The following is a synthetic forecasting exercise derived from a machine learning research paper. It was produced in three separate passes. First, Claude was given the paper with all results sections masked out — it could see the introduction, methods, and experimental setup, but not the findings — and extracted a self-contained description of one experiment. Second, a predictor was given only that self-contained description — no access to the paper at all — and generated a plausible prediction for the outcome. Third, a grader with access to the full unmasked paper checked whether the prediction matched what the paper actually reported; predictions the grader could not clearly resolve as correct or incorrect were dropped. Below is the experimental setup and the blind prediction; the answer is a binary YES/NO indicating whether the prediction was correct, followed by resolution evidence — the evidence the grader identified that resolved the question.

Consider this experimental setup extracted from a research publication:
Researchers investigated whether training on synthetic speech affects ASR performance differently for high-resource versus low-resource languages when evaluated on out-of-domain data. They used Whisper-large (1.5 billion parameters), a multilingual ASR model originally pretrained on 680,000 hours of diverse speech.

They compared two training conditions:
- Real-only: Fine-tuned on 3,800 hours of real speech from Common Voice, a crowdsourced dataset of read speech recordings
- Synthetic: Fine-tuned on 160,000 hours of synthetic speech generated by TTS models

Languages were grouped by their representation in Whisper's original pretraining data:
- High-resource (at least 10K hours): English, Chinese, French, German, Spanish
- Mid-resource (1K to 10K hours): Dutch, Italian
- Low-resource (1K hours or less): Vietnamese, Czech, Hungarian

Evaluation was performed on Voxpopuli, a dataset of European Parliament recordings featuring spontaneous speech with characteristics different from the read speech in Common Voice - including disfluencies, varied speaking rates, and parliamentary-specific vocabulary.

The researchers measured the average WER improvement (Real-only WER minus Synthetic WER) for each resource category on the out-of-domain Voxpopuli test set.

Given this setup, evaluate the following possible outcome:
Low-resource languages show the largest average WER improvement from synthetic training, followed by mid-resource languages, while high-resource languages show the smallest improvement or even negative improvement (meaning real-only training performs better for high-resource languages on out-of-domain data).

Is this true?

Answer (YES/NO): YES